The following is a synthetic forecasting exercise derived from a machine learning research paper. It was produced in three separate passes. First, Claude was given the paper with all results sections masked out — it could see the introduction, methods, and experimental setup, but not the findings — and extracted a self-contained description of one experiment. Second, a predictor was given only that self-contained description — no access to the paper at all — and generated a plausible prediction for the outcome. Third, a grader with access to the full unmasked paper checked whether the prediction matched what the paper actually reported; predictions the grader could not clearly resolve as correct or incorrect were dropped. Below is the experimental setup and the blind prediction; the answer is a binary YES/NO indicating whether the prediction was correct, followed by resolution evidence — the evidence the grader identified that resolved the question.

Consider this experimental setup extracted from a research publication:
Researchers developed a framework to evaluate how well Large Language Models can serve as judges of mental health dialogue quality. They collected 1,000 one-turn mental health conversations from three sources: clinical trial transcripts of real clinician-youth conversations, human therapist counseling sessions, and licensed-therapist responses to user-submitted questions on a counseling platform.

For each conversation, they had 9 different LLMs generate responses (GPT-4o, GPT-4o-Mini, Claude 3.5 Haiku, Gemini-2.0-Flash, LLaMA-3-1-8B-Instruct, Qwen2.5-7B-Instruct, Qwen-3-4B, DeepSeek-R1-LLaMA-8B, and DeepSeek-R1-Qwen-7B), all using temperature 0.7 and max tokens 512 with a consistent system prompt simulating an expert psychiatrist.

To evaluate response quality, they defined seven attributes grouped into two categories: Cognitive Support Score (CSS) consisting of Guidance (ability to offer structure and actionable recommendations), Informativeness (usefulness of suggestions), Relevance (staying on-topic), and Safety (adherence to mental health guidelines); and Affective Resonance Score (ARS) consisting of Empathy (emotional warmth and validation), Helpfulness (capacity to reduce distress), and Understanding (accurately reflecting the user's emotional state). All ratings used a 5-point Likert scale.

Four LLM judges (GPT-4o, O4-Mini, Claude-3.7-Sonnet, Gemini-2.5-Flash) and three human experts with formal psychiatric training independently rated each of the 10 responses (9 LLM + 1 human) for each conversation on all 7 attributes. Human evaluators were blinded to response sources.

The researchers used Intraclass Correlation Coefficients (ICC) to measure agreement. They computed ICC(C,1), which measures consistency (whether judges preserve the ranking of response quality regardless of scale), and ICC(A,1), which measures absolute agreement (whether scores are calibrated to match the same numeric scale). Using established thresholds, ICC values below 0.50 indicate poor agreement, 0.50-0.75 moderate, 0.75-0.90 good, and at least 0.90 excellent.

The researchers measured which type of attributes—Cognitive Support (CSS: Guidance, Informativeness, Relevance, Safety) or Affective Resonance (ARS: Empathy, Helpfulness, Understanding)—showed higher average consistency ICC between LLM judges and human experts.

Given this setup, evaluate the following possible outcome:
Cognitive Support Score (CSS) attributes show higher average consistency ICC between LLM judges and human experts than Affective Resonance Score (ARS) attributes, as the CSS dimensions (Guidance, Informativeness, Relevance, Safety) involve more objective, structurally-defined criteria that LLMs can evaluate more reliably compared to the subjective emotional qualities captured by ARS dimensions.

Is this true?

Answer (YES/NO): NO